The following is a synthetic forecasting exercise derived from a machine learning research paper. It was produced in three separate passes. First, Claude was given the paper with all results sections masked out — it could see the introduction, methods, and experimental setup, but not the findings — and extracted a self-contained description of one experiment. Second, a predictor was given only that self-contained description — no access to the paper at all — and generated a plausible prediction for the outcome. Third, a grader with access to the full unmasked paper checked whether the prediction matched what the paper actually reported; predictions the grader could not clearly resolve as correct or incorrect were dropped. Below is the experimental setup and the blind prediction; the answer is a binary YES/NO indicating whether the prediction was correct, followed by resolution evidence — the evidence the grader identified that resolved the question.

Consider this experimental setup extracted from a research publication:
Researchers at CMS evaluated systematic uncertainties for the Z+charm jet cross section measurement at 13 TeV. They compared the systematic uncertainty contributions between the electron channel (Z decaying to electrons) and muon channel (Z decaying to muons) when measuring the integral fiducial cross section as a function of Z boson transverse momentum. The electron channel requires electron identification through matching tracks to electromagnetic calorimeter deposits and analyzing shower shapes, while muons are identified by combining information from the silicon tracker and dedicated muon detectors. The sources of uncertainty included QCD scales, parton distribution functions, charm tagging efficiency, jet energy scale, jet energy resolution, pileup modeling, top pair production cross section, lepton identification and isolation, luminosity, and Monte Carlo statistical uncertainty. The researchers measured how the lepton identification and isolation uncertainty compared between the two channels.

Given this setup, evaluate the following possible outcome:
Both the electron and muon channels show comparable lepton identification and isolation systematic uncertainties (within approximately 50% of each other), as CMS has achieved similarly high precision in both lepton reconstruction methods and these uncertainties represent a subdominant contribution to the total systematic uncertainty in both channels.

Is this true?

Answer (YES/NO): NO